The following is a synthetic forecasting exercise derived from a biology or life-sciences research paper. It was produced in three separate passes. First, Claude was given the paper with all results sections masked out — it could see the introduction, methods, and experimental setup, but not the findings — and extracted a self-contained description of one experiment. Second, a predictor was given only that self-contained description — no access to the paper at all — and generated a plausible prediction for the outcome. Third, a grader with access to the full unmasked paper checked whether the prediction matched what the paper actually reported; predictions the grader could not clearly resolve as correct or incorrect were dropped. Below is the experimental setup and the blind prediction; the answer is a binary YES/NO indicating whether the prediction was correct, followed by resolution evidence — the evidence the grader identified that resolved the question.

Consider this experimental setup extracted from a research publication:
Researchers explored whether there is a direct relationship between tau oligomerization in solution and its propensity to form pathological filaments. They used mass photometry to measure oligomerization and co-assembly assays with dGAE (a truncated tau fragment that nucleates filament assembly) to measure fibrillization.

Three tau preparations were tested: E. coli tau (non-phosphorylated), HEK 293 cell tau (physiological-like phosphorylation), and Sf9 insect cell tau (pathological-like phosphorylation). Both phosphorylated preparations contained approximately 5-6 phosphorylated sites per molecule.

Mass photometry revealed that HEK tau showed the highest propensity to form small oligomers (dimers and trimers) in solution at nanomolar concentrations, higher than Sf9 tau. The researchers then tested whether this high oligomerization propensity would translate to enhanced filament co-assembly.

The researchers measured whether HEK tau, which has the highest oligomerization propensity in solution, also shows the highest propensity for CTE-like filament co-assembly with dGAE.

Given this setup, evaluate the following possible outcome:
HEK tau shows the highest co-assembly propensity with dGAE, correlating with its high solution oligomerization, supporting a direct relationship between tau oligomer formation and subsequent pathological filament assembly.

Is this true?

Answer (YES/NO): NO